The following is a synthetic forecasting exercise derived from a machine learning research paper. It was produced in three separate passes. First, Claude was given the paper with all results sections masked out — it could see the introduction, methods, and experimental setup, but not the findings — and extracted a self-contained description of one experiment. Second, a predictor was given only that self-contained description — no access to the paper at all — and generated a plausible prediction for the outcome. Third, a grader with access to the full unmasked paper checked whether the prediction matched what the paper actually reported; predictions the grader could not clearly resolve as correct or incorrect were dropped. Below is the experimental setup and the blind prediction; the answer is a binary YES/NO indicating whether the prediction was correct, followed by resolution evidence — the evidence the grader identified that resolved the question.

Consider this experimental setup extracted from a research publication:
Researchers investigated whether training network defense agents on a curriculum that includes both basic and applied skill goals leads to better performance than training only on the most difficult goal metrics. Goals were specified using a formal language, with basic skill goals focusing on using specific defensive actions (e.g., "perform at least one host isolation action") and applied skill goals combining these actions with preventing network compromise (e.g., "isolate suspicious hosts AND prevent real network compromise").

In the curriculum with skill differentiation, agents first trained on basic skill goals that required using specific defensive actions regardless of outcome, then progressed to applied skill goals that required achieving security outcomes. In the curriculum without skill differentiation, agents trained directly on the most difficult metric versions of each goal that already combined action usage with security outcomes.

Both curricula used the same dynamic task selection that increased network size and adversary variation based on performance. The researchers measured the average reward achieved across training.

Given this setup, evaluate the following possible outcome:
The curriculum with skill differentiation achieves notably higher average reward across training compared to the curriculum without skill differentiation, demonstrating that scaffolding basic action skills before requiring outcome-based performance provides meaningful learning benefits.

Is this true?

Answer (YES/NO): YES